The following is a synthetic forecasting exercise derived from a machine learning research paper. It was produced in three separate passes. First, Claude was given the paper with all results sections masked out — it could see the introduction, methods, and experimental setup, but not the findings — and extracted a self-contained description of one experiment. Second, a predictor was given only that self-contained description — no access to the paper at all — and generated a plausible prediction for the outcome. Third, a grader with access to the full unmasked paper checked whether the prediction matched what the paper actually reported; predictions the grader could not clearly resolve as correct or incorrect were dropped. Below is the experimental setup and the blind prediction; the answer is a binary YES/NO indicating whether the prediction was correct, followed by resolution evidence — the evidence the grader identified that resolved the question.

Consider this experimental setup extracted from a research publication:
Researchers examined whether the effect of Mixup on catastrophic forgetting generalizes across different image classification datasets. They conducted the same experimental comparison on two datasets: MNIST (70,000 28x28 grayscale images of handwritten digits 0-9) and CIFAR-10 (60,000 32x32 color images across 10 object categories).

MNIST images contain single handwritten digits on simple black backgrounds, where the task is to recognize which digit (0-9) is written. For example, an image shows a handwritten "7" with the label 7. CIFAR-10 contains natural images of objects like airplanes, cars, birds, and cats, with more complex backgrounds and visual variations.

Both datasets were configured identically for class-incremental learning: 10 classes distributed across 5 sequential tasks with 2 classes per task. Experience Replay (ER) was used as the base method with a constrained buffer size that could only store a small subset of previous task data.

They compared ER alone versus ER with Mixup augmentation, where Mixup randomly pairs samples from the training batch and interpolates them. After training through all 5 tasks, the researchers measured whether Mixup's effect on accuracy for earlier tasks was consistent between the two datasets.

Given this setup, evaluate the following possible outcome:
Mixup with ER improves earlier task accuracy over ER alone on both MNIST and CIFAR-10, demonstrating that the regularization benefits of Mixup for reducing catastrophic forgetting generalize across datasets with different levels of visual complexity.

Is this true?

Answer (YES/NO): NO